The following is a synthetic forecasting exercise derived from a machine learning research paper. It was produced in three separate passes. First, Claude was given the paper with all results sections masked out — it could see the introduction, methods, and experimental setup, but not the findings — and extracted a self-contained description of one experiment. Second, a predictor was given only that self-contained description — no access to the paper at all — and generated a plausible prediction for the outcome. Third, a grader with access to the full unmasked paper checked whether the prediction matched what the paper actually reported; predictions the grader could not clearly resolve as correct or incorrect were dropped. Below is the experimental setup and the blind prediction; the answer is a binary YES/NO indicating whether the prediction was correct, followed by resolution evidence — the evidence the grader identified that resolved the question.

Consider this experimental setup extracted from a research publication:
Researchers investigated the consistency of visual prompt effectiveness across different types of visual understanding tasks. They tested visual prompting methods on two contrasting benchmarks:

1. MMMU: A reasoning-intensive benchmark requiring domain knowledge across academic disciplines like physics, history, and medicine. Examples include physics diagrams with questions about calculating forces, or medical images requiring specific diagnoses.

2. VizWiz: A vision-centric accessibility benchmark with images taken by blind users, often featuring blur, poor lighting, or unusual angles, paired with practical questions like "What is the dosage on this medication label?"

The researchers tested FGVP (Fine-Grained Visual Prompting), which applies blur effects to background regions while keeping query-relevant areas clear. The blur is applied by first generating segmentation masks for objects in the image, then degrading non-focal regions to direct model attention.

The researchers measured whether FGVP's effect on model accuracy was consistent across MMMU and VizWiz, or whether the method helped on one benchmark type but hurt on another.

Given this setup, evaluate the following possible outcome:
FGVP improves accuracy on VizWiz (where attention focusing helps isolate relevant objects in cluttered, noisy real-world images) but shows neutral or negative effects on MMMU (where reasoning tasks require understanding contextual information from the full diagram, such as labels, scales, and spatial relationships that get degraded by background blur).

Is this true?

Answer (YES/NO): NO